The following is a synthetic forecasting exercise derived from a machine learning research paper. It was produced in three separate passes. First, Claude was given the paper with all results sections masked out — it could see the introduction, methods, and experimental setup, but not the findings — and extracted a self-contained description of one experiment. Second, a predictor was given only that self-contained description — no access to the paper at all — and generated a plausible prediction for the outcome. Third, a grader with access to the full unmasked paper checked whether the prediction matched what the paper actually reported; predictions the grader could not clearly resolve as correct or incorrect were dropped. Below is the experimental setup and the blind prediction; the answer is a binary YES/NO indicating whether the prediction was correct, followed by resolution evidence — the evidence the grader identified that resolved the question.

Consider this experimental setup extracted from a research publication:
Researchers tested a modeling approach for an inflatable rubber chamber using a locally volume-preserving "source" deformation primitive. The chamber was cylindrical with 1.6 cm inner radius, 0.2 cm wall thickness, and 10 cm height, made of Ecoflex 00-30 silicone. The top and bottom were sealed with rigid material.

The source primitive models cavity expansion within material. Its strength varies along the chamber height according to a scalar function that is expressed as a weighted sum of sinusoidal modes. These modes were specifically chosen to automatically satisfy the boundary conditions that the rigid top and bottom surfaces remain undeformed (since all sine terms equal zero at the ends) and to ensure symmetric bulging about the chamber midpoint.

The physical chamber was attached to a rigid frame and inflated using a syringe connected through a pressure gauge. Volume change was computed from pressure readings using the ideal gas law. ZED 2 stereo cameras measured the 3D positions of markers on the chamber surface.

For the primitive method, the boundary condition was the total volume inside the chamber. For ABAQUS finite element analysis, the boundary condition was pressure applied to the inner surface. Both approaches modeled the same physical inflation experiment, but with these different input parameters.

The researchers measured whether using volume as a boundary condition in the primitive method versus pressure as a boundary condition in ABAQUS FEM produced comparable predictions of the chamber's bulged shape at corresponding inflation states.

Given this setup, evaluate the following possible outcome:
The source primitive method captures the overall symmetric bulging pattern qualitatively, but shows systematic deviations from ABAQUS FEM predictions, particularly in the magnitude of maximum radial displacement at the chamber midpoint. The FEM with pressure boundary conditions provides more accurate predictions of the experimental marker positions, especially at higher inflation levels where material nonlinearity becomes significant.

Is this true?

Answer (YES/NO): NO